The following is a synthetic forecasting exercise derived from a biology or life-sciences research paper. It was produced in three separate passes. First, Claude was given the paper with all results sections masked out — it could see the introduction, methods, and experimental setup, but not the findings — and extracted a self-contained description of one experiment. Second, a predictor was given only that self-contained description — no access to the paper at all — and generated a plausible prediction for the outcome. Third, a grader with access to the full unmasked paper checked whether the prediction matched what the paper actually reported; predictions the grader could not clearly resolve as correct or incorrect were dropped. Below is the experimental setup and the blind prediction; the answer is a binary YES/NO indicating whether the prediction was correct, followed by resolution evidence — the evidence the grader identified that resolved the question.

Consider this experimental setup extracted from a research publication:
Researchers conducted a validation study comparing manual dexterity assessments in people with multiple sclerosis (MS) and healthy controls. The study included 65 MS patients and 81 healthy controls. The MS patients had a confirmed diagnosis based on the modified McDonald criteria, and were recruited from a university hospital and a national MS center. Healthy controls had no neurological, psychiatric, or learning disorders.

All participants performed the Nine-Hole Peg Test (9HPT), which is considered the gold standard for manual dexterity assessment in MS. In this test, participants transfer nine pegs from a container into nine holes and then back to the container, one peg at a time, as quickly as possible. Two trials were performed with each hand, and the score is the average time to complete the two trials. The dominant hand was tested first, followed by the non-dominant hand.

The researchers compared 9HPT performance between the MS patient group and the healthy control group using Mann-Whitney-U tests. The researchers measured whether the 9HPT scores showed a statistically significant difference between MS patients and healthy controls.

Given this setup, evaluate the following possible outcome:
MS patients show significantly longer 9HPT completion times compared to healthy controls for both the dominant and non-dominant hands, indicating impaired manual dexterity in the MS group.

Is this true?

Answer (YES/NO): NO